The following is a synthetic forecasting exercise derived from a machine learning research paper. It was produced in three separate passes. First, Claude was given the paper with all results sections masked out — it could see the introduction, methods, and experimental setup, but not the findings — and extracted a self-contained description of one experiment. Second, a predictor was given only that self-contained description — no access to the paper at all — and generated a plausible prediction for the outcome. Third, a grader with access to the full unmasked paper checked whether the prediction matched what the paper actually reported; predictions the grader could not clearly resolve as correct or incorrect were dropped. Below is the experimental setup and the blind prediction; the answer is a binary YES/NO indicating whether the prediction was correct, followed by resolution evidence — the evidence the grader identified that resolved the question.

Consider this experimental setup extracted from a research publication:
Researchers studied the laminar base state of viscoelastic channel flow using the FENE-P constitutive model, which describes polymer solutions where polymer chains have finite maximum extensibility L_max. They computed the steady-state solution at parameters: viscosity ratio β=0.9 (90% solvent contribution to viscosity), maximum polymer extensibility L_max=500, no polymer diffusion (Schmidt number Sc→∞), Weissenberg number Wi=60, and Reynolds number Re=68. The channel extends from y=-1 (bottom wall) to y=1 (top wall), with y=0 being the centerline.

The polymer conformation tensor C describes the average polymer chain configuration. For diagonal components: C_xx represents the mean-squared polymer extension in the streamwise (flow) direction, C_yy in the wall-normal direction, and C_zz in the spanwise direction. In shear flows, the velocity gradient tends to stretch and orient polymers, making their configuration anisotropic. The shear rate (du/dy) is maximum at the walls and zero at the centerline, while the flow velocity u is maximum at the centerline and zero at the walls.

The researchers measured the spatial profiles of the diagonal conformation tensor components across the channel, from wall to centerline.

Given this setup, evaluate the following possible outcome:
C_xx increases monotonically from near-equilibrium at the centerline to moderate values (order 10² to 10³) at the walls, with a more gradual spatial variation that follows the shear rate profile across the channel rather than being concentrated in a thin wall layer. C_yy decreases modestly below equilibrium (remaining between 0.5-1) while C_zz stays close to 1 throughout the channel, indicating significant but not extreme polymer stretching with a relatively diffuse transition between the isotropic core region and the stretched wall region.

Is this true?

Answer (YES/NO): NO